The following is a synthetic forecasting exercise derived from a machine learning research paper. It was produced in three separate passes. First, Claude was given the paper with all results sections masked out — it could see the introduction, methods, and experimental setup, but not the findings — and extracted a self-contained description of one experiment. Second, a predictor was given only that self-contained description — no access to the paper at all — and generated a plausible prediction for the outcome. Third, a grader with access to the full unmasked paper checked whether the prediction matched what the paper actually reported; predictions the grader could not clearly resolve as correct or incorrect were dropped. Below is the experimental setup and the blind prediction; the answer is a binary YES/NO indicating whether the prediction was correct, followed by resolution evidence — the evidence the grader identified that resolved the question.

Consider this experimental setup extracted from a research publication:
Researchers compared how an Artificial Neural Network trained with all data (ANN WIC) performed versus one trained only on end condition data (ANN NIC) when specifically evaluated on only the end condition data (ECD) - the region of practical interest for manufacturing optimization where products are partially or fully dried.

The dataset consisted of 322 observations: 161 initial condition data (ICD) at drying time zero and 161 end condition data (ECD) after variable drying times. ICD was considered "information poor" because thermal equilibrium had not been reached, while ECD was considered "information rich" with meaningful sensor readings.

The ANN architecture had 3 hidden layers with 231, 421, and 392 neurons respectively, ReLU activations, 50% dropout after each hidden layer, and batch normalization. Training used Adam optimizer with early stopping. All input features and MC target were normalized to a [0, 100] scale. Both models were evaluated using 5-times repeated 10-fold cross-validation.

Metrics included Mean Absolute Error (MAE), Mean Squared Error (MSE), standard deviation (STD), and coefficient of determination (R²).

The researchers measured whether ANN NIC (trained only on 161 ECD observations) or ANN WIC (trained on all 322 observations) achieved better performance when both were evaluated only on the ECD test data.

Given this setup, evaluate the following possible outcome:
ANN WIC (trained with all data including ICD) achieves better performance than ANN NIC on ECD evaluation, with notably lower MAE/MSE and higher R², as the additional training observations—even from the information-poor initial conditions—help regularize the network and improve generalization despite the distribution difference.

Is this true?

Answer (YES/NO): NO